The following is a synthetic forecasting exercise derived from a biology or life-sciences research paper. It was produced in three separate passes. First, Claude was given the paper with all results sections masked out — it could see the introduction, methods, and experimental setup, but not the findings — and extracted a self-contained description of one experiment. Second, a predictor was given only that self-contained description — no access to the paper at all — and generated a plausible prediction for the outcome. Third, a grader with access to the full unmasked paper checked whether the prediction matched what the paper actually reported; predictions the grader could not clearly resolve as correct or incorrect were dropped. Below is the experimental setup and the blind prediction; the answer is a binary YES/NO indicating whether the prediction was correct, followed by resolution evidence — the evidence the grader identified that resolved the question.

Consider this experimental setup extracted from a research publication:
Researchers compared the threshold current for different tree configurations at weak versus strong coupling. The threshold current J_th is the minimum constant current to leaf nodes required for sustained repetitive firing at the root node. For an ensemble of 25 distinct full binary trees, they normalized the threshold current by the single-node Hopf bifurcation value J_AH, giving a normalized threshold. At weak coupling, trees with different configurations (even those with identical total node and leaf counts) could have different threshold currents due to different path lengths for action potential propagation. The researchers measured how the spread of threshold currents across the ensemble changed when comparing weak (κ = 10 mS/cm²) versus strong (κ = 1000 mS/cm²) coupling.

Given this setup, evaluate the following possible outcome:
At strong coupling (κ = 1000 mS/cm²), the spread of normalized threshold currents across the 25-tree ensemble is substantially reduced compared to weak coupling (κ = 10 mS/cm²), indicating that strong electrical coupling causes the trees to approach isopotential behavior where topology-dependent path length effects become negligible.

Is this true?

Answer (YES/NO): YES